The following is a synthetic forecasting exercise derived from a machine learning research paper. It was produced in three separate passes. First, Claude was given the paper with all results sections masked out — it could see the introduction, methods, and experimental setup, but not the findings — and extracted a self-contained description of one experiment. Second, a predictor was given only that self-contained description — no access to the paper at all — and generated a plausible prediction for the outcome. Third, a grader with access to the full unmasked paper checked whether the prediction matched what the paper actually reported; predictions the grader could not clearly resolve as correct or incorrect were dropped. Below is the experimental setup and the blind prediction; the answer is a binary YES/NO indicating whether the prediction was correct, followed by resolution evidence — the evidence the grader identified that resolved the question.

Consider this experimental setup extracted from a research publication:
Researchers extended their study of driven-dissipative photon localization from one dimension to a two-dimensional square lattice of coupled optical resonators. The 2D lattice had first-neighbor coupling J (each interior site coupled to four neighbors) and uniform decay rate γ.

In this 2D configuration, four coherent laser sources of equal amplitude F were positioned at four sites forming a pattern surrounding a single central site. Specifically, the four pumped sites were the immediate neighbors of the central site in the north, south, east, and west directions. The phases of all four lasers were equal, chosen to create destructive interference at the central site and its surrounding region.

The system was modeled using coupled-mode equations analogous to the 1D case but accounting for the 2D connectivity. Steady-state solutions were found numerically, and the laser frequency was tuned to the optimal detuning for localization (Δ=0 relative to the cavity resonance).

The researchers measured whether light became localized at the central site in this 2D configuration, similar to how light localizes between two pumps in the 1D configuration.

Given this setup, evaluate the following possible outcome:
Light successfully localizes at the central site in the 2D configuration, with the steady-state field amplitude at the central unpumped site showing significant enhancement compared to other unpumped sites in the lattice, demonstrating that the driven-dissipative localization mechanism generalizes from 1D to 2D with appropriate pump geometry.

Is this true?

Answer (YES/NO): YES